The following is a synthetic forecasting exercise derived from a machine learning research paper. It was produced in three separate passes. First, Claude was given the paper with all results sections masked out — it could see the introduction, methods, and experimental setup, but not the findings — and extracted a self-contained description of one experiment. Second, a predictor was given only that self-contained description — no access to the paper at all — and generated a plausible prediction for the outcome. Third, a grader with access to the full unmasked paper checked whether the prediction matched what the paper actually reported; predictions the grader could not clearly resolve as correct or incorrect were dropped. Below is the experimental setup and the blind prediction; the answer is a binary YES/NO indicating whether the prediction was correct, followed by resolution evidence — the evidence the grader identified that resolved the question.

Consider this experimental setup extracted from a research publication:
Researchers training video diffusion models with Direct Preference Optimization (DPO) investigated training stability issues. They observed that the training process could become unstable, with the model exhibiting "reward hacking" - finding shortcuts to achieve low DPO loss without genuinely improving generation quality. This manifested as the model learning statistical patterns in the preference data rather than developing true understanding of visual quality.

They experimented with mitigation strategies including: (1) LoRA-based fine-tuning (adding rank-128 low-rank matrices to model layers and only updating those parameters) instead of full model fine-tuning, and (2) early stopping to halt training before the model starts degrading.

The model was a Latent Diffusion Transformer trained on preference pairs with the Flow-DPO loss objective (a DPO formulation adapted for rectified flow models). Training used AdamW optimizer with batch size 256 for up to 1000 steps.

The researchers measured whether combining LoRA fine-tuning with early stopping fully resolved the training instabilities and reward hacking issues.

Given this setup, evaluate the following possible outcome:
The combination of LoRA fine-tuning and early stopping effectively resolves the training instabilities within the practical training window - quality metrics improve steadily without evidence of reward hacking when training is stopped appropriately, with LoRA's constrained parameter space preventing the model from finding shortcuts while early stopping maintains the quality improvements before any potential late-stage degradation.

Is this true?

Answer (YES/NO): NO